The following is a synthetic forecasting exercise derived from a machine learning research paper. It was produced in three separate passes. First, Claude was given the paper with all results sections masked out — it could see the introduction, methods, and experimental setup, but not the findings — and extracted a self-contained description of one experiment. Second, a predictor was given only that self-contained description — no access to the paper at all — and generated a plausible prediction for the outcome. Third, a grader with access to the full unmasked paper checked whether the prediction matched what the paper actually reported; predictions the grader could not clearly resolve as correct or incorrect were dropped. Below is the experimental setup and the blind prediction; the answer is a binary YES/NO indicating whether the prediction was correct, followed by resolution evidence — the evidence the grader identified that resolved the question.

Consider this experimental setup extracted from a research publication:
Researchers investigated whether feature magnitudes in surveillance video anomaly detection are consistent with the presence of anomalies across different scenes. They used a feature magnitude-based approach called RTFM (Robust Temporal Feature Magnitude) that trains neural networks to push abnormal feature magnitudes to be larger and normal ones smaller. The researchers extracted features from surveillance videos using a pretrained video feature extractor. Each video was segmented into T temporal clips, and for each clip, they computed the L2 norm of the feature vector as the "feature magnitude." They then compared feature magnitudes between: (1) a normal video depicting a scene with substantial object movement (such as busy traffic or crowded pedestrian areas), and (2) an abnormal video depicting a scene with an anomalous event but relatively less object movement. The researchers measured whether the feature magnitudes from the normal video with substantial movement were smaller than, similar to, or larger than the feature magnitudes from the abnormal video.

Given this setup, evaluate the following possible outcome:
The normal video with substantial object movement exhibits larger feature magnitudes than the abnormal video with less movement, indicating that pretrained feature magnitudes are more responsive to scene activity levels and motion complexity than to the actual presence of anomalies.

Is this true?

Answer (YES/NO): YES